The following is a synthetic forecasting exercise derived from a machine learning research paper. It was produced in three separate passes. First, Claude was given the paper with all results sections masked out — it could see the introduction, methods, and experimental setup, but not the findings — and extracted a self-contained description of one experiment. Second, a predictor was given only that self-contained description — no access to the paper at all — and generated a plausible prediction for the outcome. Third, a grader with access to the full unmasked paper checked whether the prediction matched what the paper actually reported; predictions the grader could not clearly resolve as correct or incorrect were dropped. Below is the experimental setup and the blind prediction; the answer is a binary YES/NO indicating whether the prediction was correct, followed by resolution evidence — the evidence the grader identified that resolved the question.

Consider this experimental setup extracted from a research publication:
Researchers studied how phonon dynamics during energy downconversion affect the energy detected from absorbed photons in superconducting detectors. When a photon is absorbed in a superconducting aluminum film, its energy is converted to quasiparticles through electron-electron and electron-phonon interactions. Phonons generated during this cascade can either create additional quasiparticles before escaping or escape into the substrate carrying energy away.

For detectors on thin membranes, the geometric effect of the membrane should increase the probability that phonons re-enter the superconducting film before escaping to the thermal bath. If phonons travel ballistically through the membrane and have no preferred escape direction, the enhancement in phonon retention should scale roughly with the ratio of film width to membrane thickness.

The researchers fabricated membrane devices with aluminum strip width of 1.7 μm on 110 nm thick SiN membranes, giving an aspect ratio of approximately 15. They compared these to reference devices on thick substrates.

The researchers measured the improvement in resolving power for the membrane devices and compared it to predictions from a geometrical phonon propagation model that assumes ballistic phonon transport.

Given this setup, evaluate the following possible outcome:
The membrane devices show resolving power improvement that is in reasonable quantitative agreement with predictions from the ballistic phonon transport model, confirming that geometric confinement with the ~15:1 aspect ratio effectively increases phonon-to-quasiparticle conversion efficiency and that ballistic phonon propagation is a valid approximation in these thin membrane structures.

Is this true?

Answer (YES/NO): YES